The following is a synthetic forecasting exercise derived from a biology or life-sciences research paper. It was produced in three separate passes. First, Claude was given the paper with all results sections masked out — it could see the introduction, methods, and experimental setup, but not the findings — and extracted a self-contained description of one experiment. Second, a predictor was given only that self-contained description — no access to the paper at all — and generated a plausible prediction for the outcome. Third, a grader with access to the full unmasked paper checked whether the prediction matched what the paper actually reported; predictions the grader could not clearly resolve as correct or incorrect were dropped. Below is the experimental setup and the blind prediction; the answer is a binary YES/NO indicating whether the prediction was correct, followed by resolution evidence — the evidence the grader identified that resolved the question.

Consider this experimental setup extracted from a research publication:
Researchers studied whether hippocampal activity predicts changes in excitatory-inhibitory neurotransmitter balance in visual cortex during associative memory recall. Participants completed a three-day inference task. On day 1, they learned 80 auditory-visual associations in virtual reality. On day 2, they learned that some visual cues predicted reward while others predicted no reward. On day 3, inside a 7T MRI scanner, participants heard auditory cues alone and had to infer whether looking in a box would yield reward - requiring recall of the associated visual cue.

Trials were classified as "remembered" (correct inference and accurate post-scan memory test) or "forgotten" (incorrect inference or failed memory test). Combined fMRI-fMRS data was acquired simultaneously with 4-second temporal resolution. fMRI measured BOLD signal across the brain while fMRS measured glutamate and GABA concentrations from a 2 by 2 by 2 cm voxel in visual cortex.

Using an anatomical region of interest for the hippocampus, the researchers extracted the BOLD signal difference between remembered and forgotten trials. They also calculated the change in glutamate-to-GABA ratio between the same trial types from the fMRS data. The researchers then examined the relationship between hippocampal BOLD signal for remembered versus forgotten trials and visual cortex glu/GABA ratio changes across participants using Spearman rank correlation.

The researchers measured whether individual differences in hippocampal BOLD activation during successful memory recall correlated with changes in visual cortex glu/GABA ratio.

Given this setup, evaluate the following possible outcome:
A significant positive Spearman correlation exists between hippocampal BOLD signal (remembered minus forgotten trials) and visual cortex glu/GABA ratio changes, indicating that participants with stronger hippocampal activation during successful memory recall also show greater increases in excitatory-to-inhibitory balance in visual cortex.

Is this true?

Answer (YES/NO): YES